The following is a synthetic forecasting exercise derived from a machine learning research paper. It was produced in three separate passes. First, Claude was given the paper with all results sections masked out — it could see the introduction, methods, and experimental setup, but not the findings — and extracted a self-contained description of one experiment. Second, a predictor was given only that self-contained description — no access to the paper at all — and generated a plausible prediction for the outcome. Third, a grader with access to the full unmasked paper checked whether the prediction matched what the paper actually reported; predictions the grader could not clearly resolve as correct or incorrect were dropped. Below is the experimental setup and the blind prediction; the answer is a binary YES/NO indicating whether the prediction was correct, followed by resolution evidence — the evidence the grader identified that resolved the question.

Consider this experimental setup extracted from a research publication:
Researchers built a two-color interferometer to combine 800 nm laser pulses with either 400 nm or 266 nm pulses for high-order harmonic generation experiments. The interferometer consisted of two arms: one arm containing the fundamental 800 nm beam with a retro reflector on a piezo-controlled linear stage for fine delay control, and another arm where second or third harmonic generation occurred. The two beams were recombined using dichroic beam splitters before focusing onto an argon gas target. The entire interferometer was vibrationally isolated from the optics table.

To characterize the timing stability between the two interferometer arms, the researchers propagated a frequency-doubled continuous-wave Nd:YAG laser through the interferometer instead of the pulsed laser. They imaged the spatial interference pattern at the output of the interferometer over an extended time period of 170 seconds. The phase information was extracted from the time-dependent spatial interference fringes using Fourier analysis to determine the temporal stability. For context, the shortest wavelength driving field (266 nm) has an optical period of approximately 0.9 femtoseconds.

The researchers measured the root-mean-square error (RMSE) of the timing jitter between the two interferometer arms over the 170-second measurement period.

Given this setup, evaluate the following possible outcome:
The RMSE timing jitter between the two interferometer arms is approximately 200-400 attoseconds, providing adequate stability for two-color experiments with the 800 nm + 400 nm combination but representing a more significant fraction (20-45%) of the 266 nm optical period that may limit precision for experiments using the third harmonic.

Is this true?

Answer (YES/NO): NO